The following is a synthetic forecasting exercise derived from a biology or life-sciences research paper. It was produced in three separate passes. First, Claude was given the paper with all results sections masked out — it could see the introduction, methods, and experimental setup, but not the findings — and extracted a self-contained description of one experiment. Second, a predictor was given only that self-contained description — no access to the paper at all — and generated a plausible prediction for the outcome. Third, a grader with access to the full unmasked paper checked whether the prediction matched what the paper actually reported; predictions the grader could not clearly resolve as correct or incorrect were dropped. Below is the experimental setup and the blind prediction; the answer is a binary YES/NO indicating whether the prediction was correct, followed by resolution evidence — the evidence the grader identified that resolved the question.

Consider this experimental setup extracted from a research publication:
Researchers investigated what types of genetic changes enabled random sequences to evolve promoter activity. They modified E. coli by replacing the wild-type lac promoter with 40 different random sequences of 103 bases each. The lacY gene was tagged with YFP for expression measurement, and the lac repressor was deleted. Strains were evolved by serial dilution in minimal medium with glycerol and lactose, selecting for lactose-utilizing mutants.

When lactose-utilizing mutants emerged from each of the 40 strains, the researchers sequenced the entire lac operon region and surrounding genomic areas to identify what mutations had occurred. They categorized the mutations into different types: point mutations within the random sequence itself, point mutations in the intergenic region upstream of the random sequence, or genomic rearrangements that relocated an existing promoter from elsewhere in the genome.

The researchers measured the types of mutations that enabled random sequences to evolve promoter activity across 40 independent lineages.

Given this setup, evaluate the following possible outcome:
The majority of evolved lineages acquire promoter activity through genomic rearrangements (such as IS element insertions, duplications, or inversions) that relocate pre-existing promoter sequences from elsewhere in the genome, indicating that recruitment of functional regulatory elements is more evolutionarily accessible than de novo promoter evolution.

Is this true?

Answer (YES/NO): NO